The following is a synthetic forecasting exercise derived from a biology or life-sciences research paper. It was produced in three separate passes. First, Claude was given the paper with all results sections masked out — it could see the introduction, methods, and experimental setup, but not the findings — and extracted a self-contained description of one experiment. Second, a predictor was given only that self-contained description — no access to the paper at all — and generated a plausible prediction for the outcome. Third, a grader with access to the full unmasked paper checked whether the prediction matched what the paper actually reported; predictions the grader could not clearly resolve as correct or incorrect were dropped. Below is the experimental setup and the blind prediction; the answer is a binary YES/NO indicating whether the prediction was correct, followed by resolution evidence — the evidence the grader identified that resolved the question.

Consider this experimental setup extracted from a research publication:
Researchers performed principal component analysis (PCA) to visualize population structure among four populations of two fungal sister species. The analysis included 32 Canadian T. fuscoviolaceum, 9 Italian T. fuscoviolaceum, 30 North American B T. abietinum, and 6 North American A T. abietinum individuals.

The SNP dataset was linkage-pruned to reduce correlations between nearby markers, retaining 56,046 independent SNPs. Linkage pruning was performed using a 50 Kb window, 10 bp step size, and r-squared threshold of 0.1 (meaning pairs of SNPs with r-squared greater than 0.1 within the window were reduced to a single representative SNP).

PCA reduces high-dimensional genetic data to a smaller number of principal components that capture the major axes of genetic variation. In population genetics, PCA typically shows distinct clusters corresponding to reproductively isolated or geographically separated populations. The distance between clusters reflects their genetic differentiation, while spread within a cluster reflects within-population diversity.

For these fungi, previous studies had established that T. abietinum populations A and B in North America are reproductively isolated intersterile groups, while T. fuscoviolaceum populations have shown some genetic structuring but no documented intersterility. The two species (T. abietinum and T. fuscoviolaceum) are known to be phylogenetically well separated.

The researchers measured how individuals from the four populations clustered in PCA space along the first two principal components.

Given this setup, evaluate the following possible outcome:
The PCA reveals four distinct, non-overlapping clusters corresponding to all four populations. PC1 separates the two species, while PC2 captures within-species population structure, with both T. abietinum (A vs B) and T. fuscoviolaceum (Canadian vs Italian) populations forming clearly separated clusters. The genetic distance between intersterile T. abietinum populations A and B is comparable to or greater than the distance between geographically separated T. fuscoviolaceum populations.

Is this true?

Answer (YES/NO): NO